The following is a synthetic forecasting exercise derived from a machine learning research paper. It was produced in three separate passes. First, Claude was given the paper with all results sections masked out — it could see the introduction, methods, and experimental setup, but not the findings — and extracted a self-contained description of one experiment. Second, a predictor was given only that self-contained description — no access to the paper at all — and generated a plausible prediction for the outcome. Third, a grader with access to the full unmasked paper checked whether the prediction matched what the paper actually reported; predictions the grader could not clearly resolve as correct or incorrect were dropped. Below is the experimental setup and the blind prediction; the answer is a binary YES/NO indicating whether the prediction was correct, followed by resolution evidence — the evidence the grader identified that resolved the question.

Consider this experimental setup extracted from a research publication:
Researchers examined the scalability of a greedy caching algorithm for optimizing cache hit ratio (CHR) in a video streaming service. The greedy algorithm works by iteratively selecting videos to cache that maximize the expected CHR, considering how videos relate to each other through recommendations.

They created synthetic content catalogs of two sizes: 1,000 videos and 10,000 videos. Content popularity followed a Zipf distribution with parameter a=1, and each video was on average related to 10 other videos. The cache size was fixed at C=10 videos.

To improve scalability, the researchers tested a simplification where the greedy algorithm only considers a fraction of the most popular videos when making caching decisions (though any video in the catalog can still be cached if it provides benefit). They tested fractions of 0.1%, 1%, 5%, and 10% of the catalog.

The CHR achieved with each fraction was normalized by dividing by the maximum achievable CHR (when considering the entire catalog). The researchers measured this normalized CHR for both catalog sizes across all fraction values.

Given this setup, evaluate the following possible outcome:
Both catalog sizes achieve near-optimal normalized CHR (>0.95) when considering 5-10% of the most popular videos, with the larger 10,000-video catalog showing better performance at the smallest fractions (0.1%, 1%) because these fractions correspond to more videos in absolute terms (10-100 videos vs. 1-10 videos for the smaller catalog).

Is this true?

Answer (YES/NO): NO